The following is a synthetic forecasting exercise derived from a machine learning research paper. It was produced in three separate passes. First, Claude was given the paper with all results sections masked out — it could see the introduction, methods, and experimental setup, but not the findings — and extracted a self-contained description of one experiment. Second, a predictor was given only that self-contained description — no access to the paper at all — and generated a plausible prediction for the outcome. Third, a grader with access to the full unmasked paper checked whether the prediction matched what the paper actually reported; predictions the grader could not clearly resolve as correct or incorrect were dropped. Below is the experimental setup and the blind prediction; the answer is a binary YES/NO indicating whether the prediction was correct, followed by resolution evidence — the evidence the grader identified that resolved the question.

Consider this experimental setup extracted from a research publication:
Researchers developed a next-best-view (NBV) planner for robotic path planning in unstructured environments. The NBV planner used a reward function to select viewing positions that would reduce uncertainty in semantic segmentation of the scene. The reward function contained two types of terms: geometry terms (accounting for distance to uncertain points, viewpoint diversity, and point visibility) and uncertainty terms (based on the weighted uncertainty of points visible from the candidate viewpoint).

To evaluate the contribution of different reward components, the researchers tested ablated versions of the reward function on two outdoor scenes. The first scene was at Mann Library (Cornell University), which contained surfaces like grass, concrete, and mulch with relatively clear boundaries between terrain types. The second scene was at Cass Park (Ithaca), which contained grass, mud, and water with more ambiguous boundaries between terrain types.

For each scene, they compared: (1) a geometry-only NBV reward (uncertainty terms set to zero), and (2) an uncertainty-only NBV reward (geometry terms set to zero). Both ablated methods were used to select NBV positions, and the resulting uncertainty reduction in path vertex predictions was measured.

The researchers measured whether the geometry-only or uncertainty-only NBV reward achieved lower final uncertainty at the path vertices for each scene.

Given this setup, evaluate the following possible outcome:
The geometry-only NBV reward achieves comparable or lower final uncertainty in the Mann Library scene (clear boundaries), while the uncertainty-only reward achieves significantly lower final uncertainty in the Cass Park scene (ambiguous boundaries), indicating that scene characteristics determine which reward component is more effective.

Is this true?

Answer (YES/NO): YES